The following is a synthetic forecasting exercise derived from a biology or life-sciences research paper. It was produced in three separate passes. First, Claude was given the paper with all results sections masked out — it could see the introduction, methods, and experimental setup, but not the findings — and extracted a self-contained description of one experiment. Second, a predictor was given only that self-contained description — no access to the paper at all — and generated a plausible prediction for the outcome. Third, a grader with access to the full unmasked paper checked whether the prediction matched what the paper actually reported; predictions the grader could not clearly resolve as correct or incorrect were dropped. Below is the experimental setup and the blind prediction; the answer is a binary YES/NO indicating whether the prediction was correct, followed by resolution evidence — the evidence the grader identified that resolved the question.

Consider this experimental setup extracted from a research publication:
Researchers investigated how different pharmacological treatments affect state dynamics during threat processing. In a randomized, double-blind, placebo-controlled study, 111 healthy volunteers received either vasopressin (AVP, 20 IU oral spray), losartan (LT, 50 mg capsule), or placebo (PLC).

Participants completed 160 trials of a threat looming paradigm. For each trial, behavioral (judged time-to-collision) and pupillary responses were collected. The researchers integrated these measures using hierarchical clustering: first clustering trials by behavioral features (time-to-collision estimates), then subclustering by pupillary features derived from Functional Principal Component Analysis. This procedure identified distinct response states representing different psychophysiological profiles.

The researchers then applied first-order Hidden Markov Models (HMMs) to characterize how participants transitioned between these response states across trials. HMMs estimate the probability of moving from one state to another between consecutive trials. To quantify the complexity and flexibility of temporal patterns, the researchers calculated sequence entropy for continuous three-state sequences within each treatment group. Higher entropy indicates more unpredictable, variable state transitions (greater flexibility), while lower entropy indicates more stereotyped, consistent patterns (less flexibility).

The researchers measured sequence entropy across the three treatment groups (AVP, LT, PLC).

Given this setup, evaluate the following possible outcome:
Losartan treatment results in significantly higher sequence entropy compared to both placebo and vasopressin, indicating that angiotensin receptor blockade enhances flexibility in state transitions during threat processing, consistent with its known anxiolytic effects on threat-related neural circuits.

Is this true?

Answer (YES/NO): YES